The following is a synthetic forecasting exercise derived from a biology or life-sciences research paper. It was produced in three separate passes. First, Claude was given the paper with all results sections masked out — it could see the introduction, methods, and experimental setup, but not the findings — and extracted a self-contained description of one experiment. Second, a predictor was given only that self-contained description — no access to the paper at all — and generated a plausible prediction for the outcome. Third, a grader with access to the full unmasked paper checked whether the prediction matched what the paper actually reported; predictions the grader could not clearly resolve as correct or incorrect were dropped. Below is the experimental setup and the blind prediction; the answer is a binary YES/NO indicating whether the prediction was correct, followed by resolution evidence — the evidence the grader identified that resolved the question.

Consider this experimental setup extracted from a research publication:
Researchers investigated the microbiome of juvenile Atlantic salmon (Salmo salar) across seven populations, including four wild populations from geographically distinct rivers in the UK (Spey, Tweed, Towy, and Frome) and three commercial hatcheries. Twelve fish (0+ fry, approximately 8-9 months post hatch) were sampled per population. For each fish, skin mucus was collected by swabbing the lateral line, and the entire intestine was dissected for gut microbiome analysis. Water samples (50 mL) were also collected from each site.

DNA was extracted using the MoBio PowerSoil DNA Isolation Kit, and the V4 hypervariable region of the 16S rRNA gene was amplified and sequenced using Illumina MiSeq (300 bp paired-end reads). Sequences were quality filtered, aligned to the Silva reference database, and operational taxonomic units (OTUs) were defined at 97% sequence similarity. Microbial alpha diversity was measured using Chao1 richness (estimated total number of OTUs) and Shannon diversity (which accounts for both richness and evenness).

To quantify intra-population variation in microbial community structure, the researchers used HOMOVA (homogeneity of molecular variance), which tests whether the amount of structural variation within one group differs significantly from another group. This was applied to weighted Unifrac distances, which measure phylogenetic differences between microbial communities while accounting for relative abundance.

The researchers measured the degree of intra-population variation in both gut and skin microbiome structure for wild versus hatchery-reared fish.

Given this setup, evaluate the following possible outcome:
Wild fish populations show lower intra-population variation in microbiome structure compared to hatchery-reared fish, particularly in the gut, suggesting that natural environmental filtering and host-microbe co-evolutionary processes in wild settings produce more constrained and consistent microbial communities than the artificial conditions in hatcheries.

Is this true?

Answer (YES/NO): NO